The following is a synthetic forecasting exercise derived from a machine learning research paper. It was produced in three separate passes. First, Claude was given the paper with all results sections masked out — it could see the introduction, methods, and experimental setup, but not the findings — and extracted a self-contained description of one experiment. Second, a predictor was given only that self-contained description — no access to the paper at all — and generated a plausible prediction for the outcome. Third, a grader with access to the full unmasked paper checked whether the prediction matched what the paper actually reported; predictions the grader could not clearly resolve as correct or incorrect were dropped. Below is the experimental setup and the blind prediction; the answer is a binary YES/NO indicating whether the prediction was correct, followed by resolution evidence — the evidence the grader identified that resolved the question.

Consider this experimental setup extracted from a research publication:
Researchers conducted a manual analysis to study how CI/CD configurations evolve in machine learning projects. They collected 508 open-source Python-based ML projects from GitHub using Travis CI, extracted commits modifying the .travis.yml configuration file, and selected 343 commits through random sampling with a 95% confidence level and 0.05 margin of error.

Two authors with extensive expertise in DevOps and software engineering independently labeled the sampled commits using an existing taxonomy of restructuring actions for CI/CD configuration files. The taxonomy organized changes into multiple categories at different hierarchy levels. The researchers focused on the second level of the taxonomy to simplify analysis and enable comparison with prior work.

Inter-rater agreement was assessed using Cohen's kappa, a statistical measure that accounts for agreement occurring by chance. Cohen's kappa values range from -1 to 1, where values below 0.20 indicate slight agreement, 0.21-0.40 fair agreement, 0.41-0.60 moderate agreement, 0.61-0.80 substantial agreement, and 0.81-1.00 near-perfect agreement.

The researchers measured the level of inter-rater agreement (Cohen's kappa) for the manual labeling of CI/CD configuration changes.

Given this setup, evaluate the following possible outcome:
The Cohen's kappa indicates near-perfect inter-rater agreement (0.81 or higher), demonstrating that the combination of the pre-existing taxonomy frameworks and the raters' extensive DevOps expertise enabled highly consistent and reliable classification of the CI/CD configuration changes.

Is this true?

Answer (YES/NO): NO